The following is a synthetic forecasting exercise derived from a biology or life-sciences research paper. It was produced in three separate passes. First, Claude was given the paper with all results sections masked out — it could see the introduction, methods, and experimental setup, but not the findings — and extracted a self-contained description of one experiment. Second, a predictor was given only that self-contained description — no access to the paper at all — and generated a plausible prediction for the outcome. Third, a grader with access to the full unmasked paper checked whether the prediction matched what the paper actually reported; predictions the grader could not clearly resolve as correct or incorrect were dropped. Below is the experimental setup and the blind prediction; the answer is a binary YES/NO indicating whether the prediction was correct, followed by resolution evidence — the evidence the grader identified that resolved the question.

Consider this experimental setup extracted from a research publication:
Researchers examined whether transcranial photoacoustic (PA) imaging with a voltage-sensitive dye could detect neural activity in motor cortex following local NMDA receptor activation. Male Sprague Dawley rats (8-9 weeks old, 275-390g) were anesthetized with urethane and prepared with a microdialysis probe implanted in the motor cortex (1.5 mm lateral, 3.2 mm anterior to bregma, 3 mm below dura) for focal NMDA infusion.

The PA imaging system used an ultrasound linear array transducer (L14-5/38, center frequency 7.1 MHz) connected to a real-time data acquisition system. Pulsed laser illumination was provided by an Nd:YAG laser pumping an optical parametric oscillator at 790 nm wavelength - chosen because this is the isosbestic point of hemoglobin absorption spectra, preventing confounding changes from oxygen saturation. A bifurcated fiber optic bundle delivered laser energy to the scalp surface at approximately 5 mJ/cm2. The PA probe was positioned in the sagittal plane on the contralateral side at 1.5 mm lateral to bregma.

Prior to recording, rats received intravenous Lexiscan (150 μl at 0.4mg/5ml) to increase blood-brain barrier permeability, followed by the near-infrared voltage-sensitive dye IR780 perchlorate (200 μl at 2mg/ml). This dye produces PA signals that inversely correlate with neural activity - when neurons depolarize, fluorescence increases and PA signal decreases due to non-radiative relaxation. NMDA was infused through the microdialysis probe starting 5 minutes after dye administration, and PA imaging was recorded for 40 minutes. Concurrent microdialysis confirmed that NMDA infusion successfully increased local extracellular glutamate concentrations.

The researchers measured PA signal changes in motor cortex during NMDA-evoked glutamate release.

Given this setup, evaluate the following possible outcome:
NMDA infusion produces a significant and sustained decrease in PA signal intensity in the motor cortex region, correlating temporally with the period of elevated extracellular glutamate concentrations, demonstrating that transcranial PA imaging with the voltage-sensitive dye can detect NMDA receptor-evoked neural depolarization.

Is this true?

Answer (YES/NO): NO